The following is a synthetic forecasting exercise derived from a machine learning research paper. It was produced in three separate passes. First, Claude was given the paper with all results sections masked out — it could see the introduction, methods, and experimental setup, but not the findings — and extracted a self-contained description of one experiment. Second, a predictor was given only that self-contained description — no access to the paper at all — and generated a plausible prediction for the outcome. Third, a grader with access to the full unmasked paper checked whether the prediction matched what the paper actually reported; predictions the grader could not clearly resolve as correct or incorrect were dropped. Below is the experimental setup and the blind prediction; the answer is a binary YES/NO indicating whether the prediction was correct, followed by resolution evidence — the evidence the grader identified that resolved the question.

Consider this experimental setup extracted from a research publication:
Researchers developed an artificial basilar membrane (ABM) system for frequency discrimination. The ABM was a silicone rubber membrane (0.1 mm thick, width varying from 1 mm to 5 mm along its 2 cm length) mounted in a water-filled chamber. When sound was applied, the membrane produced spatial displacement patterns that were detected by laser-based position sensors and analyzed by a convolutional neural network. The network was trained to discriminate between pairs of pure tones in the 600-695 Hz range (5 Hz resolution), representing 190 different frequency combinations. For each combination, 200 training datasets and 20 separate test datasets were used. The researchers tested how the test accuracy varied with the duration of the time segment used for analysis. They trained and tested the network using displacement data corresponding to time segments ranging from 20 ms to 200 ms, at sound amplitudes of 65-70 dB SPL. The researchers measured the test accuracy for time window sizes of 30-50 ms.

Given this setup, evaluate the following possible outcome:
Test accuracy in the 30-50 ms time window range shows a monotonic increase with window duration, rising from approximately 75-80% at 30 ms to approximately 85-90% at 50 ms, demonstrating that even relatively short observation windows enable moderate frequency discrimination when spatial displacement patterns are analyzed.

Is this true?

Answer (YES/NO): NO